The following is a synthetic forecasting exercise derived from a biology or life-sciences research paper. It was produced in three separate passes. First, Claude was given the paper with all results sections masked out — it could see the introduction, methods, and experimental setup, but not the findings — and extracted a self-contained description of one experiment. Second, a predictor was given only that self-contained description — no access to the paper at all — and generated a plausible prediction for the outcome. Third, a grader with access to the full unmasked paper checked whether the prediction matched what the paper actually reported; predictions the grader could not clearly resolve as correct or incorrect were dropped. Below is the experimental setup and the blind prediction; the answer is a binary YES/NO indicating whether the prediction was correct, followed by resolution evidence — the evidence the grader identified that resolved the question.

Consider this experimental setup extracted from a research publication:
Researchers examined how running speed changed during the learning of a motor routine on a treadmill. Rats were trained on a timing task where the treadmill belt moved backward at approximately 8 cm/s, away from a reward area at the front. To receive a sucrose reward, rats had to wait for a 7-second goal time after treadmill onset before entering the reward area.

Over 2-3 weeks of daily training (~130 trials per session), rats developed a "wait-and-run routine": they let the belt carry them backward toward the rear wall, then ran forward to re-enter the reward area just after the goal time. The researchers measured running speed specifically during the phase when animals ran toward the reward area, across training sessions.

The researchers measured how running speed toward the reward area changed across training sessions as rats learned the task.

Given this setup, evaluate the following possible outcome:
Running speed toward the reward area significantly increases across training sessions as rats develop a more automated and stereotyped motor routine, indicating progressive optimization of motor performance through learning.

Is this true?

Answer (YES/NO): YES